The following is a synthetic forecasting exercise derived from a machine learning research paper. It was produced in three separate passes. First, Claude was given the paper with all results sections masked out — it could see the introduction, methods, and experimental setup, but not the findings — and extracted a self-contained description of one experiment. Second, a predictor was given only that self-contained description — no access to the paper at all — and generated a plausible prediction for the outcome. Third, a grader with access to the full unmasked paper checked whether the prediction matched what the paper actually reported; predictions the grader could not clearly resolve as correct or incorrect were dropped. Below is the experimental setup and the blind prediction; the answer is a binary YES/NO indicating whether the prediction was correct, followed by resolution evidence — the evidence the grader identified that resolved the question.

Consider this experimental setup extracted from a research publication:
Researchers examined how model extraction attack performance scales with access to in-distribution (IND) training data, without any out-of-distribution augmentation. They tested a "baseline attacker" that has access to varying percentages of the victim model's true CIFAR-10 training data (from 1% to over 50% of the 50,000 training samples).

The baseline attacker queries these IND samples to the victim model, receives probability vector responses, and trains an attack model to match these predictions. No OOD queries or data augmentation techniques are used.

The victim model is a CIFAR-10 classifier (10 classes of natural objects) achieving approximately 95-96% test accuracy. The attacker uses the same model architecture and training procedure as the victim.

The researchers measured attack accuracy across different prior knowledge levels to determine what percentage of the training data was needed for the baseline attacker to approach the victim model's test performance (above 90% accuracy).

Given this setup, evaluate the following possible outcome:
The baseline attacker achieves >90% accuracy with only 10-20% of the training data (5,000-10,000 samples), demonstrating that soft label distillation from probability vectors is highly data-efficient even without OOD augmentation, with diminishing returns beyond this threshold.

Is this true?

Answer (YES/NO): NO